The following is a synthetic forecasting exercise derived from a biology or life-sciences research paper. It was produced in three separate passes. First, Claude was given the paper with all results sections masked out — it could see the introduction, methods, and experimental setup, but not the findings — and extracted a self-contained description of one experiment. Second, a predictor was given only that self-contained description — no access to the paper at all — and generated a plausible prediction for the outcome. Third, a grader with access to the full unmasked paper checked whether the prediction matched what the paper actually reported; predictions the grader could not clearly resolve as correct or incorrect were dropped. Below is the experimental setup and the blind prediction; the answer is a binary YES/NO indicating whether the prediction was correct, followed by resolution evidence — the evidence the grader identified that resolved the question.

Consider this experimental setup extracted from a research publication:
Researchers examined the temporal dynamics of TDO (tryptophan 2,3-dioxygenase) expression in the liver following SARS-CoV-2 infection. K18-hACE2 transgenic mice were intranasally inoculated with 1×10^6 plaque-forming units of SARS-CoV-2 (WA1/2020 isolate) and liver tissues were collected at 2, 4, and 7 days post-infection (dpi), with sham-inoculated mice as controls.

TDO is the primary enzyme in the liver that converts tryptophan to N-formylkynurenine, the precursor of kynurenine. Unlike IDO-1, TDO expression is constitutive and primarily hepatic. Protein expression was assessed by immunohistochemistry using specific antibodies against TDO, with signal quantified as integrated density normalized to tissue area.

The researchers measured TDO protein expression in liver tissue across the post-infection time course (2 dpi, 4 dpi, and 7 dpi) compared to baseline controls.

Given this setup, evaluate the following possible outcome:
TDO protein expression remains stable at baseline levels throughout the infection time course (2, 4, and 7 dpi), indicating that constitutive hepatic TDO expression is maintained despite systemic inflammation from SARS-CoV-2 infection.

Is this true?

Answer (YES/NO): NO